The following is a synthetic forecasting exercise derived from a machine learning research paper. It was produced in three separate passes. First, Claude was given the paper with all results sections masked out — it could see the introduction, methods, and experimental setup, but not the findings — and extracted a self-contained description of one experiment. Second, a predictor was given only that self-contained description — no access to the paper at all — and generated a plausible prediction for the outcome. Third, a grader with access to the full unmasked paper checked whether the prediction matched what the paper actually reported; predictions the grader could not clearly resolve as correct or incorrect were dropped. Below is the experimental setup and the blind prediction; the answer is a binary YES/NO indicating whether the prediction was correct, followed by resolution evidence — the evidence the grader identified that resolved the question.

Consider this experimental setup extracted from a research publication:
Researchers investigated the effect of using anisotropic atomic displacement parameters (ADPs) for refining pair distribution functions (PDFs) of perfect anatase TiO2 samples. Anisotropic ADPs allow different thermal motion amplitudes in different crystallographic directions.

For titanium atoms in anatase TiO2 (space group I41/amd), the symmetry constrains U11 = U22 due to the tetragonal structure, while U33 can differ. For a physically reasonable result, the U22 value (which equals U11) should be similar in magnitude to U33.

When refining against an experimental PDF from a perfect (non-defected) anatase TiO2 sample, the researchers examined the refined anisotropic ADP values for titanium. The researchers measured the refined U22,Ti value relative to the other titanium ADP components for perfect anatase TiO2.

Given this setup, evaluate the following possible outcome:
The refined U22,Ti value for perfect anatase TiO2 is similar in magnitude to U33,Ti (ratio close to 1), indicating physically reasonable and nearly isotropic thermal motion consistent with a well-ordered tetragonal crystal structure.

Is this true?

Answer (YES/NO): NO